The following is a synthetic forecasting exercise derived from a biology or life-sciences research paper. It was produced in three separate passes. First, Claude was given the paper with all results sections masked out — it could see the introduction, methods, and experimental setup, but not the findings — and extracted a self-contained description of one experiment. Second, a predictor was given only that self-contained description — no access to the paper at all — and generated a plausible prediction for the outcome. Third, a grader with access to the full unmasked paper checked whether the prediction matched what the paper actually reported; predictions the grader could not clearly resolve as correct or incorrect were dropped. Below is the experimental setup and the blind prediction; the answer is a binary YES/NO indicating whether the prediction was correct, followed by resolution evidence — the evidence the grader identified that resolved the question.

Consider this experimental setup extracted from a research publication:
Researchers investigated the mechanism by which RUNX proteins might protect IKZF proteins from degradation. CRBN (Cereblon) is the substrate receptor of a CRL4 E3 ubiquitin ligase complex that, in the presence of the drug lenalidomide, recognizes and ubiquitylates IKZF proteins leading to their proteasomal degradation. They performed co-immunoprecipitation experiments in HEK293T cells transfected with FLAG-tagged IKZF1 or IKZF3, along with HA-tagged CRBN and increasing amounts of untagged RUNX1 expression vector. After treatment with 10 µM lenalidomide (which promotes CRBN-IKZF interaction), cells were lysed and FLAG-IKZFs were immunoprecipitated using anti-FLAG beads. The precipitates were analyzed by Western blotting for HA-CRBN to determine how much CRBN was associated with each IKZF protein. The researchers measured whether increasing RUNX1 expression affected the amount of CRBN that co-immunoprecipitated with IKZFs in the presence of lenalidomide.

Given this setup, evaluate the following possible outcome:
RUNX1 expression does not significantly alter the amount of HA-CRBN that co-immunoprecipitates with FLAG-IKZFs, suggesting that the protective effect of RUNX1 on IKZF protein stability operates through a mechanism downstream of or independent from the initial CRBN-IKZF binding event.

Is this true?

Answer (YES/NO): NO